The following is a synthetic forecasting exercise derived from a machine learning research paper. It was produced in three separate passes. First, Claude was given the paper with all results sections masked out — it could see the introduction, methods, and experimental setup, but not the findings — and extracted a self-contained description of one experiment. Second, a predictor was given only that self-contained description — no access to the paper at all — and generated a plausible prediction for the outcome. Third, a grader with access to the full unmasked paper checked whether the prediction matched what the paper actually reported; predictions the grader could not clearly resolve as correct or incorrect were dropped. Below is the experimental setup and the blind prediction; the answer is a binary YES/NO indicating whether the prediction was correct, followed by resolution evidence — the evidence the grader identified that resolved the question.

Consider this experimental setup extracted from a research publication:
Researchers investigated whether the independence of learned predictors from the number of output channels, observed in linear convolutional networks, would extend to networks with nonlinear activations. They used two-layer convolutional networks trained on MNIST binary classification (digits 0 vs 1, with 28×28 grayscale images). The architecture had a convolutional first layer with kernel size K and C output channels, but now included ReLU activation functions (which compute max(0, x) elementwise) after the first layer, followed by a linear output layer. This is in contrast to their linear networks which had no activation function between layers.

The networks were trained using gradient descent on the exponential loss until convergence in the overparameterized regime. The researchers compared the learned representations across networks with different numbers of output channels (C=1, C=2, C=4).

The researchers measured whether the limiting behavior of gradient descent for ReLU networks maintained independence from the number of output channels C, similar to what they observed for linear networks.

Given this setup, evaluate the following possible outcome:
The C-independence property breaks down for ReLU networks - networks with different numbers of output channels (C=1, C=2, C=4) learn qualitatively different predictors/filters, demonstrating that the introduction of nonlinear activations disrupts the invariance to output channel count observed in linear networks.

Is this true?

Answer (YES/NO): NO